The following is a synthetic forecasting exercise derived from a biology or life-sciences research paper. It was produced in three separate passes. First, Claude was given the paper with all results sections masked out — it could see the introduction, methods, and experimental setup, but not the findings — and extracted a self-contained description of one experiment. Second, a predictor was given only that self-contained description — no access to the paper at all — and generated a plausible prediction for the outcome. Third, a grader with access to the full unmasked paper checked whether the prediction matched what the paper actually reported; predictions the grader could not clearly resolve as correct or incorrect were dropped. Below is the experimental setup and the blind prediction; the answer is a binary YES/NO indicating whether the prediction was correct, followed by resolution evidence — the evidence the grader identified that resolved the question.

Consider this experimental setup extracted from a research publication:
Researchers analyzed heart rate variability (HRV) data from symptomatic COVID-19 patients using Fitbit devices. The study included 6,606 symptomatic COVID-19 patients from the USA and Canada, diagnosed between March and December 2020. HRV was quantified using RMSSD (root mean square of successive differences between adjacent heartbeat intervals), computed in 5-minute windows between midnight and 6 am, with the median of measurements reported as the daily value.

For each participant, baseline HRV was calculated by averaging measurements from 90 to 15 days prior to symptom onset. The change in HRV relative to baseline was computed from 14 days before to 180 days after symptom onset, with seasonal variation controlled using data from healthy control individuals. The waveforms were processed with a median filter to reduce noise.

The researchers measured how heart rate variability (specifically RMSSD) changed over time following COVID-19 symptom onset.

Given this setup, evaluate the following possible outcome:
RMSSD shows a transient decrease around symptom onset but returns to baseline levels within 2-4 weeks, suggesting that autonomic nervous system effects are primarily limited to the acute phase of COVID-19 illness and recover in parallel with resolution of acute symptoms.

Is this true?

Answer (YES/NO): NO